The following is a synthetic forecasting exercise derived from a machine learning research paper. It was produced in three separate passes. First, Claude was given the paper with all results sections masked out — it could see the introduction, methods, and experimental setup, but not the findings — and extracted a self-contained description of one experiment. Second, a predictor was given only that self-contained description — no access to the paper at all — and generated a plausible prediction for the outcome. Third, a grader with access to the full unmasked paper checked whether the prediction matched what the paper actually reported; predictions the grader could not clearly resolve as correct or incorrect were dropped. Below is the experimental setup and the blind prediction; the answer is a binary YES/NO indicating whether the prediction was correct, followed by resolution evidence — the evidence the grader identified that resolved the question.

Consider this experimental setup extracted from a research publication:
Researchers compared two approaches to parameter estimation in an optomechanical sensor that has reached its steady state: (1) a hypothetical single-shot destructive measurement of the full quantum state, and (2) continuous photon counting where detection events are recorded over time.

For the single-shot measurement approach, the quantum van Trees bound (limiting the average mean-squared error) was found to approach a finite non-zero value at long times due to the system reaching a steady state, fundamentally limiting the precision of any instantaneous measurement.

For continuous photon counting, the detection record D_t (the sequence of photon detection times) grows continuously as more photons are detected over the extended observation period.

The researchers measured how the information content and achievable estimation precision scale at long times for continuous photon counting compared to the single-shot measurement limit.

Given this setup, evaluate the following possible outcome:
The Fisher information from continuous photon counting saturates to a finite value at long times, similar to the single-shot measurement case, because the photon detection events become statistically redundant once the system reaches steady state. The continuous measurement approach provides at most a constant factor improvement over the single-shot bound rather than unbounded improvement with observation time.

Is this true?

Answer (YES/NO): NO